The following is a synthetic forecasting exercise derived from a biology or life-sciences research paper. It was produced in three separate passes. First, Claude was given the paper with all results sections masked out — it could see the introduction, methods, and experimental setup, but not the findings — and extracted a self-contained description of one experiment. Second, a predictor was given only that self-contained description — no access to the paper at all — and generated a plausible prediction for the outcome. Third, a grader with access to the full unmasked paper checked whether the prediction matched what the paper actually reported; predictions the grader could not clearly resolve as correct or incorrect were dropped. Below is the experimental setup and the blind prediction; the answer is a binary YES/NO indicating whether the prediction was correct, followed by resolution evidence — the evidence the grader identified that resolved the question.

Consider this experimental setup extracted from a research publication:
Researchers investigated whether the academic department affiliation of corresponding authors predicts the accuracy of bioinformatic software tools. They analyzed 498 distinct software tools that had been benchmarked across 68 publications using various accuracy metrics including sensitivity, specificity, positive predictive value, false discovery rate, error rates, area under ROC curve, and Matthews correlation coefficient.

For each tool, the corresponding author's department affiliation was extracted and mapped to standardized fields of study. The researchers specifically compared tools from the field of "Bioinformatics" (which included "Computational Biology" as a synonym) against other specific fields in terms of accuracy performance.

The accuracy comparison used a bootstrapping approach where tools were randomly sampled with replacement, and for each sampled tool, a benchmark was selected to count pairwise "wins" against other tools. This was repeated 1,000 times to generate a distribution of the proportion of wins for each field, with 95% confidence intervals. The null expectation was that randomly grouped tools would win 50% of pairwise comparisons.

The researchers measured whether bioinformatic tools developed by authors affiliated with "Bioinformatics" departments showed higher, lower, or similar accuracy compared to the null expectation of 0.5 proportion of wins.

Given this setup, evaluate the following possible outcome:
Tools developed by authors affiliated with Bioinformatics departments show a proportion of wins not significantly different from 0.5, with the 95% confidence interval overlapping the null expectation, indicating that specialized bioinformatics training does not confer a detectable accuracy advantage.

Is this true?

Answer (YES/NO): YES